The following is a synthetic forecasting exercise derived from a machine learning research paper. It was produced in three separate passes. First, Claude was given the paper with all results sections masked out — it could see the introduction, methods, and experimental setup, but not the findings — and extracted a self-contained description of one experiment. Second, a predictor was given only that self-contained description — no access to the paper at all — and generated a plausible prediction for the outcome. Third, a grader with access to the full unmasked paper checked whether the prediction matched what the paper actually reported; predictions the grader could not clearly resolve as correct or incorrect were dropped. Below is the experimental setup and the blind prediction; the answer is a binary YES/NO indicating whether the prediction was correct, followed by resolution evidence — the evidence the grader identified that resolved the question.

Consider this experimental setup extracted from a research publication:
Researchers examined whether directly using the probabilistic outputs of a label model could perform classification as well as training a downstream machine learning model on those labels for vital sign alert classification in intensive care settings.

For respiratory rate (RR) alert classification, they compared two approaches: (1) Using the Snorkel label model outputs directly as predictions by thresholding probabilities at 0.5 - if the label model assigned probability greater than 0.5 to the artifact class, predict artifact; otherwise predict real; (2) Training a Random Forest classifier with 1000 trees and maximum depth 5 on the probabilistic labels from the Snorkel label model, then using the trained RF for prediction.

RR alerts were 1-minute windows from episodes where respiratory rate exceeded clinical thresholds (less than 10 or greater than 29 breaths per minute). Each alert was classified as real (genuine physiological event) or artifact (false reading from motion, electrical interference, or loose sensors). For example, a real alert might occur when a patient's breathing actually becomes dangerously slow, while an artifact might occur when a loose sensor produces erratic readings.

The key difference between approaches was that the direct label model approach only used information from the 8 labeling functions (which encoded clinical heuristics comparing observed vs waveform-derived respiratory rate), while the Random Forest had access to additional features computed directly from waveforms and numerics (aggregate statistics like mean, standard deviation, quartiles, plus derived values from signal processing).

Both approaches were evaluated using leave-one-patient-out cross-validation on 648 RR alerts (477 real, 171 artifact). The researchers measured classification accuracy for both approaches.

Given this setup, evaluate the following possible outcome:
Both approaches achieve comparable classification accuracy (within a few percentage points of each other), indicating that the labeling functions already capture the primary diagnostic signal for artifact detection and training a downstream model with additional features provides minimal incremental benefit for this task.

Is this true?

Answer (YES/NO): YES